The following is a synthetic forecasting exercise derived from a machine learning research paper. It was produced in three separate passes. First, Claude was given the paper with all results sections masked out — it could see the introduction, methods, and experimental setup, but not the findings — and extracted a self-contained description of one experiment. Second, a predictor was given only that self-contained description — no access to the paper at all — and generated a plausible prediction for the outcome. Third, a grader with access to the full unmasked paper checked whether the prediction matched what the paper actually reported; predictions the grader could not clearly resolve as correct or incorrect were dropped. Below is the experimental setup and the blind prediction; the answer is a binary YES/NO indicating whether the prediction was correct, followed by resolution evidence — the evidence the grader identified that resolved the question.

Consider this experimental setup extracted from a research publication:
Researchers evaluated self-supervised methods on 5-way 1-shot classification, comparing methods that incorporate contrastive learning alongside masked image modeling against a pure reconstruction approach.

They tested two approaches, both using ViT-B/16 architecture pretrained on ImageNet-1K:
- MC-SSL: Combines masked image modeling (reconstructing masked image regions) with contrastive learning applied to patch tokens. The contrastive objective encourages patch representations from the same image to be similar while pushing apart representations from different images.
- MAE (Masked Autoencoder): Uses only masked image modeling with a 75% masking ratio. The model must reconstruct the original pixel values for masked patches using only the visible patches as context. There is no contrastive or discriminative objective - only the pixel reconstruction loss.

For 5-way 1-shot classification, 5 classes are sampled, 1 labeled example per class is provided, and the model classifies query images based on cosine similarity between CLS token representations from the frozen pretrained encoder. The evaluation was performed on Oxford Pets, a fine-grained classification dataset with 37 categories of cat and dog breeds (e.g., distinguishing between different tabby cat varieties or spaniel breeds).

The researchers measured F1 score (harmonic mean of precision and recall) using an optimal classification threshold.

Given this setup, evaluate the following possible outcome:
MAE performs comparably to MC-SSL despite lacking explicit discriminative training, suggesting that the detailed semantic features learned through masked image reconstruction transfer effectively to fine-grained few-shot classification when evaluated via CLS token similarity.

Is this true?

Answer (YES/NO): NO